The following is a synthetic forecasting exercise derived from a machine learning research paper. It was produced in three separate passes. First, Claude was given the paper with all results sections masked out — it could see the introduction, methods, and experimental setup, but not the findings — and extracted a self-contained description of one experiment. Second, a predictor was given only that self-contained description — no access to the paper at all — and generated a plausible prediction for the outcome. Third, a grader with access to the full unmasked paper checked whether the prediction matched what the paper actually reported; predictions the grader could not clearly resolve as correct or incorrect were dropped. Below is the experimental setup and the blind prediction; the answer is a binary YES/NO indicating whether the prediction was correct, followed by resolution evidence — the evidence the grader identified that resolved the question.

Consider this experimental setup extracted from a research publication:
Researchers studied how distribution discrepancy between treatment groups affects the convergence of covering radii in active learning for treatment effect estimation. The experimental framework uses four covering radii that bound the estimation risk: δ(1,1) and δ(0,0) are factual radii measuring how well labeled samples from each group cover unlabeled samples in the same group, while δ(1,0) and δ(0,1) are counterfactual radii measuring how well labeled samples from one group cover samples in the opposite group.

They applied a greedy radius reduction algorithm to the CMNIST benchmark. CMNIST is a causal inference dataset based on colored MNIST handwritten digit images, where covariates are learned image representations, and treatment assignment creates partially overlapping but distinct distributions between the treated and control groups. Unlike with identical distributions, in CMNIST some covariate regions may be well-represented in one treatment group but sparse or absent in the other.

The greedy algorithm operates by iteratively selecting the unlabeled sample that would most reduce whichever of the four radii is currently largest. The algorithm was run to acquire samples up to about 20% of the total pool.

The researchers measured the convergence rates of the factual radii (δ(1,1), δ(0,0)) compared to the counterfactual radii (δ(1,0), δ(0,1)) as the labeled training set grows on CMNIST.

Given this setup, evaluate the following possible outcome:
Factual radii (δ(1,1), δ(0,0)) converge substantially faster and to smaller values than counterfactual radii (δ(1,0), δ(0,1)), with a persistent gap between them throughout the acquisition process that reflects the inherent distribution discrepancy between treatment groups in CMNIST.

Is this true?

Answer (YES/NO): YES